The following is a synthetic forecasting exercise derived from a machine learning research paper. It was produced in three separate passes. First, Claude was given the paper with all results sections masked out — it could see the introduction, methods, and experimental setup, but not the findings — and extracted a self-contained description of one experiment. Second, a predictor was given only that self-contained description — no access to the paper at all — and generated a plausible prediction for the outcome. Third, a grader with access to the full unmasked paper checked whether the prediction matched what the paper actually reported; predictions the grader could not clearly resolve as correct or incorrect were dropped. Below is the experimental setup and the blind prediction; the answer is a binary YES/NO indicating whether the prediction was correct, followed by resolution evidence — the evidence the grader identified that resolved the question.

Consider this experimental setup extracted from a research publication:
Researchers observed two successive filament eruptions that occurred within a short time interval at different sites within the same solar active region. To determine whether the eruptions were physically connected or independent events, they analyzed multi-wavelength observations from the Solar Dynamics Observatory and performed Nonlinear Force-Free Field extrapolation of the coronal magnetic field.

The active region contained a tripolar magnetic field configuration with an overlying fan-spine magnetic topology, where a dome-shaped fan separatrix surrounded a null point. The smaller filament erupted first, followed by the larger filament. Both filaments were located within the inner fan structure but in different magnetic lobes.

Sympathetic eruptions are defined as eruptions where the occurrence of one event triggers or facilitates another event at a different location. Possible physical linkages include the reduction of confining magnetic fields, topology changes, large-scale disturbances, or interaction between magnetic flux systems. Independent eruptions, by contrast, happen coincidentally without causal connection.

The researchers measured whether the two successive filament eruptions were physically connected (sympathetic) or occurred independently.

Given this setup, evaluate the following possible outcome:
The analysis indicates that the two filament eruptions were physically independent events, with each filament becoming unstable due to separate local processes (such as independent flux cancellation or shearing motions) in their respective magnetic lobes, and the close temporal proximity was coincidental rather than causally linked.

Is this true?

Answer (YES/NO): NO